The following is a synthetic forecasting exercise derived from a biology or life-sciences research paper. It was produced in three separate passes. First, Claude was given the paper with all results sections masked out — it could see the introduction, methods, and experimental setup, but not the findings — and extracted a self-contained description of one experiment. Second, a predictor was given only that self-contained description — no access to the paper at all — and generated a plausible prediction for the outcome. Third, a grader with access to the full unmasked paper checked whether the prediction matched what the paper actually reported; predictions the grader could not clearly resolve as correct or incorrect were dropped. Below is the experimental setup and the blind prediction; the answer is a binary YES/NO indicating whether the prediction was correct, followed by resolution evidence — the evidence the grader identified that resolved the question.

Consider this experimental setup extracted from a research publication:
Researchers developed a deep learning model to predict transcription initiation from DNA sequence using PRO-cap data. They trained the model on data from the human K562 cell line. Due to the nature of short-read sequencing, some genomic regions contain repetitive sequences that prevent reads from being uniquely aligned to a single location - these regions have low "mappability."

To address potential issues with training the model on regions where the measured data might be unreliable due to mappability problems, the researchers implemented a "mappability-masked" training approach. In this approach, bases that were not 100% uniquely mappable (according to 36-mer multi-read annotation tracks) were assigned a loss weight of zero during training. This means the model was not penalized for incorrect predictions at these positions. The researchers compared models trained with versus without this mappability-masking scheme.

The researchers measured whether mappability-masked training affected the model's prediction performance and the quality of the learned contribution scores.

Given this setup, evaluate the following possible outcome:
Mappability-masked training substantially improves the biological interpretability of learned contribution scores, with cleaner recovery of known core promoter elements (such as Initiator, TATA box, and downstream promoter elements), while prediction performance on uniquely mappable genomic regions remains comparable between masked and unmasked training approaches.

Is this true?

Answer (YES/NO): NO